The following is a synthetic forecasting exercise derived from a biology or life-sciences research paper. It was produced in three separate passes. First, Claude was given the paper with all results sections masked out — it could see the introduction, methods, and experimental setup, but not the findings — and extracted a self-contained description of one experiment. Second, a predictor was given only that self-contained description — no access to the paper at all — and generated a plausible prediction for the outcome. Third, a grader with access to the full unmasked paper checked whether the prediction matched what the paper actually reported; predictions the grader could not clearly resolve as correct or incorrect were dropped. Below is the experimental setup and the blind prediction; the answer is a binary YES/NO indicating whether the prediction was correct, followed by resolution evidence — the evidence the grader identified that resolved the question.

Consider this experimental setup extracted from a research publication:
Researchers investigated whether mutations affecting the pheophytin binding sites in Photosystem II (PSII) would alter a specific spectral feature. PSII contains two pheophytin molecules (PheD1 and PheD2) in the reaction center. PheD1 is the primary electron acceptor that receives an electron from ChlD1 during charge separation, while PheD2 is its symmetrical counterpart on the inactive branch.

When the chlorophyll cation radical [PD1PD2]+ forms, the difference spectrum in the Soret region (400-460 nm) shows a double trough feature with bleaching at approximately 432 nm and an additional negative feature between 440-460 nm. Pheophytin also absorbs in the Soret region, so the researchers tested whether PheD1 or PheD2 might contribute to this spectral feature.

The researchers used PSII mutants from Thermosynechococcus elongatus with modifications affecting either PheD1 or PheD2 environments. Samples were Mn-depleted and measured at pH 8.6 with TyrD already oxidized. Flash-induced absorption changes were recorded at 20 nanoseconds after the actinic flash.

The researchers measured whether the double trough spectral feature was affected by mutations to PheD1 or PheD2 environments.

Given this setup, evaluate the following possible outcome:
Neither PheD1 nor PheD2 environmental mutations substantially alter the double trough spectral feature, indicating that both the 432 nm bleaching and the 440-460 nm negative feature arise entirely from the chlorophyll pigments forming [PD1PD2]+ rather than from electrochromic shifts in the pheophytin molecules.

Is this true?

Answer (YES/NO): NO